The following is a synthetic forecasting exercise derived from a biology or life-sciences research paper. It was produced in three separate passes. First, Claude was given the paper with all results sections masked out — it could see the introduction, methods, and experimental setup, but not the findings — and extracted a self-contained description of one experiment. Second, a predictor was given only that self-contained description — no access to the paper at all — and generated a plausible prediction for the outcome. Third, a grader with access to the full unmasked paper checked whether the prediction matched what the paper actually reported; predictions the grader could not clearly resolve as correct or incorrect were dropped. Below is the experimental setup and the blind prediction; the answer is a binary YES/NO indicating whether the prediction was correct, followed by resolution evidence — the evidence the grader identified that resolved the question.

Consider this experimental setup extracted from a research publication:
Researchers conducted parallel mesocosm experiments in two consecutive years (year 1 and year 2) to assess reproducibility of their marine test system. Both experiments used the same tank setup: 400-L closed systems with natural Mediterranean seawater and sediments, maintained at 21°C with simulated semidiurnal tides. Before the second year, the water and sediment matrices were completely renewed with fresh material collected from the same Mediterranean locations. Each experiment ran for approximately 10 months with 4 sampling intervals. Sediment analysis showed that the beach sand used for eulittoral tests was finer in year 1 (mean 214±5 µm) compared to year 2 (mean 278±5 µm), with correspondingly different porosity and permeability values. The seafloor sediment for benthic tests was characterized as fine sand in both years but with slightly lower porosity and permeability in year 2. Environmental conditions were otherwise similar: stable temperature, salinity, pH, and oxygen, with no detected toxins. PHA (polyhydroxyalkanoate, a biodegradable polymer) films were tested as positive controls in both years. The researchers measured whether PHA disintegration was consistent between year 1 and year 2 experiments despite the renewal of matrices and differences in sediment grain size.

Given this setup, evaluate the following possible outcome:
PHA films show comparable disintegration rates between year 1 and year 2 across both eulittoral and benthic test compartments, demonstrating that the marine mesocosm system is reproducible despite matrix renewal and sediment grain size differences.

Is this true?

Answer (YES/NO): NO